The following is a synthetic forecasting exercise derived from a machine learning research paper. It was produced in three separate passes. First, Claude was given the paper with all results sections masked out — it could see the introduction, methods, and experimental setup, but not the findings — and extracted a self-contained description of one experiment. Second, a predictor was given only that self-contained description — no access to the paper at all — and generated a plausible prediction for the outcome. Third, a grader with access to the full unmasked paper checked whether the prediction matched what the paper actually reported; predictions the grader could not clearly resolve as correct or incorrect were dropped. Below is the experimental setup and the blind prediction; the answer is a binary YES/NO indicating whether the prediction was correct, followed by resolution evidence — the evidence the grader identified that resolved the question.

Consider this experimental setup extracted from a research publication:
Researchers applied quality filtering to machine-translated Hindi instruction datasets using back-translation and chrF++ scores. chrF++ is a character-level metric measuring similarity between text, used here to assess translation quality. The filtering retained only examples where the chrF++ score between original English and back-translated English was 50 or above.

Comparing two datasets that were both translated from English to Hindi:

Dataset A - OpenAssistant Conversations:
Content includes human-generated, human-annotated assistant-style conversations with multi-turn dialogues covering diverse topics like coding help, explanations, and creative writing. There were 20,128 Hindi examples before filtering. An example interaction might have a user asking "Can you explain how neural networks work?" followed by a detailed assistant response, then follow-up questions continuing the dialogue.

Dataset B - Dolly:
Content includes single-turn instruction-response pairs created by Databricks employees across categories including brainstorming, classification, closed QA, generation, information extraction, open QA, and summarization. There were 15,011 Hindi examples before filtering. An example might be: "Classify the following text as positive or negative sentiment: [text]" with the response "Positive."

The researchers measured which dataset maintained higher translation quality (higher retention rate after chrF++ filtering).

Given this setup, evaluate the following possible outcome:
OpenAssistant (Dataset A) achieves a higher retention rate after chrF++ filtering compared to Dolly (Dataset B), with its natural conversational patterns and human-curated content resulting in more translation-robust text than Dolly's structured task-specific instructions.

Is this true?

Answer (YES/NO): NO